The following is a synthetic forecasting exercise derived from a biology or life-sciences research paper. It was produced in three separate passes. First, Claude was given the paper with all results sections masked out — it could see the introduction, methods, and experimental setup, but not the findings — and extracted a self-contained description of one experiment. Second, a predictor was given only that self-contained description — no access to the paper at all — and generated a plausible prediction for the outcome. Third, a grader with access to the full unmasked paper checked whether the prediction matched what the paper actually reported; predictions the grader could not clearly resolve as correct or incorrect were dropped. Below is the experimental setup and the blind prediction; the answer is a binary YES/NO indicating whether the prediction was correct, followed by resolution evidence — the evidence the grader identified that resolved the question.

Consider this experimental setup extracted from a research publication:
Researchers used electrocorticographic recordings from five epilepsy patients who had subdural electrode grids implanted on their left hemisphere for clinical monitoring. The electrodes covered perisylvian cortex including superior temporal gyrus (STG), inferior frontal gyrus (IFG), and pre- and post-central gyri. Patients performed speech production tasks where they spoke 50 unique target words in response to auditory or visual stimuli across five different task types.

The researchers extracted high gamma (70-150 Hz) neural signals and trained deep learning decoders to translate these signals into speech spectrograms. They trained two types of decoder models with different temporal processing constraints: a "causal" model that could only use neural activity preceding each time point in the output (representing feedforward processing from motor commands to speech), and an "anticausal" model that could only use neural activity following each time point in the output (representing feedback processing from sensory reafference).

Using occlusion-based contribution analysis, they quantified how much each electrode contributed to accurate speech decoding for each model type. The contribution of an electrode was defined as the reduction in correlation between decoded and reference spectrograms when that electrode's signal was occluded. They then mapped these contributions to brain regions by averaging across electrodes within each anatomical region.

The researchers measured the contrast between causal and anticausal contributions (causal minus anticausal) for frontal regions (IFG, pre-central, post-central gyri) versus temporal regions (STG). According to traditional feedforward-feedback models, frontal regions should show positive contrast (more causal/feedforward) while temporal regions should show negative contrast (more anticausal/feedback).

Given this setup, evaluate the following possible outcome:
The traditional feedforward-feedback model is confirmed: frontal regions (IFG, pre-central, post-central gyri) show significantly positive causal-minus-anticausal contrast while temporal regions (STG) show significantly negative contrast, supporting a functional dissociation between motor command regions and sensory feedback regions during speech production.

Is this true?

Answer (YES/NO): NO